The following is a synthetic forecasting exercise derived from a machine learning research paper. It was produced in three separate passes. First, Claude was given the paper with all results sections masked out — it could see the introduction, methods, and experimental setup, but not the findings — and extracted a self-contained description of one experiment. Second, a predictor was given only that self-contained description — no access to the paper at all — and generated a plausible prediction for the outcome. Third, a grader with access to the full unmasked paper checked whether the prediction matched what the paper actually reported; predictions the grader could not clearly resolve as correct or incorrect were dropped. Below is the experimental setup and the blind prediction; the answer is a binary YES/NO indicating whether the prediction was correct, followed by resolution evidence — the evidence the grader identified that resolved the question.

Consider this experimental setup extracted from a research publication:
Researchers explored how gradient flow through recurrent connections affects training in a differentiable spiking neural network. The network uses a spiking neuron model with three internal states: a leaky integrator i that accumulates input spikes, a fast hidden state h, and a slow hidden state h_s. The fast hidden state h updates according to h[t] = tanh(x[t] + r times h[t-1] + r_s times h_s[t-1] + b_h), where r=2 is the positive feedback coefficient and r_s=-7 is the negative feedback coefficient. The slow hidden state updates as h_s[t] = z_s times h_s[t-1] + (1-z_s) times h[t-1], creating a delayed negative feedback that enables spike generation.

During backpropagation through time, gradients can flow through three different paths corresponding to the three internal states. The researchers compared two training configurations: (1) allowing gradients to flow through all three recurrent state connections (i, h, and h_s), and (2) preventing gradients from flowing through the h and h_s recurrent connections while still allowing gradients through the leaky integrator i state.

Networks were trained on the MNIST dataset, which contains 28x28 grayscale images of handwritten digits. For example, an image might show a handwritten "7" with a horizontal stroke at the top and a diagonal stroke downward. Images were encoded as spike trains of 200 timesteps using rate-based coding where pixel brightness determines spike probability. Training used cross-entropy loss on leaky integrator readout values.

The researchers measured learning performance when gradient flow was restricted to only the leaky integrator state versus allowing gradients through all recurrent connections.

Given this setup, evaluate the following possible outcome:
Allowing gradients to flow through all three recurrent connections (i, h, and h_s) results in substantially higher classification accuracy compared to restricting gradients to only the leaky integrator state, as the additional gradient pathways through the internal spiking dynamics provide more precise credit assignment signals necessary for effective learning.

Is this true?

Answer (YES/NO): NO